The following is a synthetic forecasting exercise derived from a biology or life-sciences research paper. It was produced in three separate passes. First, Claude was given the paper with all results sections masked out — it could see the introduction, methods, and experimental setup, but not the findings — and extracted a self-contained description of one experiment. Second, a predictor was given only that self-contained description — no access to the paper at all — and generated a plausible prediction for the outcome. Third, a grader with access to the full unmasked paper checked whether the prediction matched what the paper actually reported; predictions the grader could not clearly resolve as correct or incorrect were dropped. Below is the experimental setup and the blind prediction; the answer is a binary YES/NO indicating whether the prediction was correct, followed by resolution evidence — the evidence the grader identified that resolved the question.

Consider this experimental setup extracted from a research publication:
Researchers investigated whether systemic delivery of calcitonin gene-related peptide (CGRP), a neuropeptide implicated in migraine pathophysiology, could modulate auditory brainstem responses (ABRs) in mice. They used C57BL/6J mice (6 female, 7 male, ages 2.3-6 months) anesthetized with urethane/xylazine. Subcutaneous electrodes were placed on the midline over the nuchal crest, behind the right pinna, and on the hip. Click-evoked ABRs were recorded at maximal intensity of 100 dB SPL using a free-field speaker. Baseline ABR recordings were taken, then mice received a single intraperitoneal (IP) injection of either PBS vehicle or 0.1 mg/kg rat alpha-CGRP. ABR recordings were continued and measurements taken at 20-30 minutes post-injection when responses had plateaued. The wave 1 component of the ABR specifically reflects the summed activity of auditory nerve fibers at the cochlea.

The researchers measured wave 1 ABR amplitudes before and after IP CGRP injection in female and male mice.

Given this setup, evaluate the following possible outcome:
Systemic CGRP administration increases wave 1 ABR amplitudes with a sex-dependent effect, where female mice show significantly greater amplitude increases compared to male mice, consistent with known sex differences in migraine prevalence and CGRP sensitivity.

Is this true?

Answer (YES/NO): YES